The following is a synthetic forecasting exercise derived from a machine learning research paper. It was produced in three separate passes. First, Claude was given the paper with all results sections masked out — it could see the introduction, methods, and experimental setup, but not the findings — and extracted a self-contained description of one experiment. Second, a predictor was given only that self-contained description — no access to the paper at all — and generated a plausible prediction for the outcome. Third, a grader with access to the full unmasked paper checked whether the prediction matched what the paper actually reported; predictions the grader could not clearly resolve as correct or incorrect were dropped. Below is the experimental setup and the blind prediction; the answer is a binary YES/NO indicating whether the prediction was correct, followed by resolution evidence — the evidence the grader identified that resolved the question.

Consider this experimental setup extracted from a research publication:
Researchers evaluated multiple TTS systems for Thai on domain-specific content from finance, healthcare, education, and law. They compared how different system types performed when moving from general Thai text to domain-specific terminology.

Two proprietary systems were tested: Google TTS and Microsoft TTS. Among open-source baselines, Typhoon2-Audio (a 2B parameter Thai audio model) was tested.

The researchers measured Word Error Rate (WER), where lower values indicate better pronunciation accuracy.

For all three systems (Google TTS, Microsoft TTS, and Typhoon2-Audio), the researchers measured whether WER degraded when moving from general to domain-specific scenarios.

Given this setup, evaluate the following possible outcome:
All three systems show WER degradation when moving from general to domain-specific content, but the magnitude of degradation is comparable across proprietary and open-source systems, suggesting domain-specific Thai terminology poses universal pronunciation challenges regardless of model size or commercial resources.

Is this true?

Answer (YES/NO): NO